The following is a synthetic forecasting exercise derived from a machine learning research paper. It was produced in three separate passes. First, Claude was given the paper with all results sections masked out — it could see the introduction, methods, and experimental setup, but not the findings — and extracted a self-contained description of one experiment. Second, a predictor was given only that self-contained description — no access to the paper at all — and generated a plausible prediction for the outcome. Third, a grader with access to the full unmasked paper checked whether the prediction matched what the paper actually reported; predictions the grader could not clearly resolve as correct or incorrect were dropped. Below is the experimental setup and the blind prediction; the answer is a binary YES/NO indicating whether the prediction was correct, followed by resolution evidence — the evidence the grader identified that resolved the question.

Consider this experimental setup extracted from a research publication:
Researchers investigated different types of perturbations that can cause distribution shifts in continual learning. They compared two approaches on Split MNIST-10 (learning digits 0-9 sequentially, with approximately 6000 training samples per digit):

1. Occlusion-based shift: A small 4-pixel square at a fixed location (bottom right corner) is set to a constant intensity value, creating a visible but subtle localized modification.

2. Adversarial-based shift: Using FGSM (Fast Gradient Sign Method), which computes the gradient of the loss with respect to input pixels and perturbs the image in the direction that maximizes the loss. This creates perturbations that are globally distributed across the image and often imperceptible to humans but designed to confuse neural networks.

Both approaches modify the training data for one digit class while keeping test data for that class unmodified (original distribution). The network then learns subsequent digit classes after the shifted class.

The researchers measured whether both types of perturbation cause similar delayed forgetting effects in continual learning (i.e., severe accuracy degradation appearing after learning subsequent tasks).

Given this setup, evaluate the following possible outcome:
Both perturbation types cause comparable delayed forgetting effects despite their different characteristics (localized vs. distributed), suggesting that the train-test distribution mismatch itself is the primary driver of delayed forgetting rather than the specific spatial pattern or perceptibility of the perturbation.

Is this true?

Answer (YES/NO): NO